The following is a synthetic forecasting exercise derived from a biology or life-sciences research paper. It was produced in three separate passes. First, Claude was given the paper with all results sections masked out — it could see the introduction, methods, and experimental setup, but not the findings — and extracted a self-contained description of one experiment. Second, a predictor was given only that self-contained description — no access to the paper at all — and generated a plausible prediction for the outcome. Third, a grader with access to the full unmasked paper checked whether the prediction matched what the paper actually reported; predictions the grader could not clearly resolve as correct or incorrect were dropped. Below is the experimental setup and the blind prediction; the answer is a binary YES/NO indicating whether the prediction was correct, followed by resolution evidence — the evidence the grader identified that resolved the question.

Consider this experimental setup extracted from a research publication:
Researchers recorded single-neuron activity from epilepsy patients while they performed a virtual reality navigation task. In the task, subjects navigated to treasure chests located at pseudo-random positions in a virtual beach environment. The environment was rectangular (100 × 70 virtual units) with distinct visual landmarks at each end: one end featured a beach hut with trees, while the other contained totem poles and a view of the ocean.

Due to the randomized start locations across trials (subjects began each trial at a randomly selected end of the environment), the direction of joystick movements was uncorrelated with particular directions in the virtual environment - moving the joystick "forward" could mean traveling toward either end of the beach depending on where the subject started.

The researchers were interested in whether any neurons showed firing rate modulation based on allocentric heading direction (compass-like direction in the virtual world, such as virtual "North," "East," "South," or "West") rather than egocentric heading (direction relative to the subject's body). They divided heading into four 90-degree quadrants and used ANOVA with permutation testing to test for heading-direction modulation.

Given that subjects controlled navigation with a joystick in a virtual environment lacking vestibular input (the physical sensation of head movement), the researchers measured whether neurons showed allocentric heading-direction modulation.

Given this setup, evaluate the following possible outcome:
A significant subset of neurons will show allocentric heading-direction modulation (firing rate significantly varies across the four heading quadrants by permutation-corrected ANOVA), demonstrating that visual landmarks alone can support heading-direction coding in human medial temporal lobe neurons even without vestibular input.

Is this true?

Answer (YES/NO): YES